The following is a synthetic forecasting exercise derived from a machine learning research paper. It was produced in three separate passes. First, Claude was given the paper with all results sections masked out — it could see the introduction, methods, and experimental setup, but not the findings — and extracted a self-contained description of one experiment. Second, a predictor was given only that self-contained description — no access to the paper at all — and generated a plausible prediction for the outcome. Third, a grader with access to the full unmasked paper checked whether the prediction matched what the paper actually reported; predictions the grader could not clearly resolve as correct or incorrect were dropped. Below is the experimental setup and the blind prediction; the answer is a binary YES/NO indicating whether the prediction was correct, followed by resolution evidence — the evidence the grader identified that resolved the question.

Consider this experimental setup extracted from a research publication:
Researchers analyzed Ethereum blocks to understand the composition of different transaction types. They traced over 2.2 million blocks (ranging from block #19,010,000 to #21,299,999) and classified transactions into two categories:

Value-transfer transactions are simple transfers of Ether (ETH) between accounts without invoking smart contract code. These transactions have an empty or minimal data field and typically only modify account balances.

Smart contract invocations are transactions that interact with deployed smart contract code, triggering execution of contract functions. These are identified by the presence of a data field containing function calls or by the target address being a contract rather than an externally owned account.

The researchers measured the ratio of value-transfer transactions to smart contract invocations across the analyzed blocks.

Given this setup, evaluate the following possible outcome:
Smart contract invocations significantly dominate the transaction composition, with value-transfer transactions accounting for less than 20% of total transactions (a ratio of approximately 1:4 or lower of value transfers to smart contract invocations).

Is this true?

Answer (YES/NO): NO